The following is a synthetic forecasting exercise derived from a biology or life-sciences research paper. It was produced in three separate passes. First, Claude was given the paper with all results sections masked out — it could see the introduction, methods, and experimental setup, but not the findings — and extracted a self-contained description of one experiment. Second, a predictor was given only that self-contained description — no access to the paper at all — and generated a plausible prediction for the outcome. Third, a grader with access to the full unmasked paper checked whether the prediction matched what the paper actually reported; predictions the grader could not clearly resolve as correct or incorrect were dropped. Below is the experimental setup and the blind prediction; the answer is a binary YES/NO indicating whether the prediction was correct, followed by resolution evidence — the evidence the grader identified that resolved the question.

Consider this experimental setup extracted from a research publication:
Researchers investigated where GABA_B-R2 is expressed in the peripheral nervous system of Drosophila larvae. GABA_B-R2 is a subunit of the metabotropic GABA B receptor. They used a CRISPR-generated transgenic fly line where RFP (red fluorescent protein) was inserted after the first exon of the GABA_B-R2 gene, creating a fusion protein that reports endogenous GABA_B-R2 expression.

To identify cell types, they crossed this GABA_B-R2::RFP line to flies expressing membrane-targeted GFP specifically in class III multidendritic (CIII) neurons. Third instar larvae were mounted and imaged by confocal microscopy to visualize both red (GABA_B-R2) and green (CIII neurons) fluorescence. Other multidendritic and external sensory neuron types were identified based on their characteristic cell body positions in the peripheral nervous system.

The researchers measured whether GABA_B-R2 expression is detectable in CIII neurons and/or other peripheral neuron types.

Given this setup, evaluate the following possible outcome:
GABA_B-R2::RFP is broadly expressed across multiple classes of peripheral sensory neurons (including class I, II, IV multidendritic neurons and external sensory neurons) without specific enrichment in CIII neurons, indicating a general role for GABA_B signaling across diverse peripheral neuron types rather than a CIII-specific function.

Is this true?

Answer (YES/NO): NO